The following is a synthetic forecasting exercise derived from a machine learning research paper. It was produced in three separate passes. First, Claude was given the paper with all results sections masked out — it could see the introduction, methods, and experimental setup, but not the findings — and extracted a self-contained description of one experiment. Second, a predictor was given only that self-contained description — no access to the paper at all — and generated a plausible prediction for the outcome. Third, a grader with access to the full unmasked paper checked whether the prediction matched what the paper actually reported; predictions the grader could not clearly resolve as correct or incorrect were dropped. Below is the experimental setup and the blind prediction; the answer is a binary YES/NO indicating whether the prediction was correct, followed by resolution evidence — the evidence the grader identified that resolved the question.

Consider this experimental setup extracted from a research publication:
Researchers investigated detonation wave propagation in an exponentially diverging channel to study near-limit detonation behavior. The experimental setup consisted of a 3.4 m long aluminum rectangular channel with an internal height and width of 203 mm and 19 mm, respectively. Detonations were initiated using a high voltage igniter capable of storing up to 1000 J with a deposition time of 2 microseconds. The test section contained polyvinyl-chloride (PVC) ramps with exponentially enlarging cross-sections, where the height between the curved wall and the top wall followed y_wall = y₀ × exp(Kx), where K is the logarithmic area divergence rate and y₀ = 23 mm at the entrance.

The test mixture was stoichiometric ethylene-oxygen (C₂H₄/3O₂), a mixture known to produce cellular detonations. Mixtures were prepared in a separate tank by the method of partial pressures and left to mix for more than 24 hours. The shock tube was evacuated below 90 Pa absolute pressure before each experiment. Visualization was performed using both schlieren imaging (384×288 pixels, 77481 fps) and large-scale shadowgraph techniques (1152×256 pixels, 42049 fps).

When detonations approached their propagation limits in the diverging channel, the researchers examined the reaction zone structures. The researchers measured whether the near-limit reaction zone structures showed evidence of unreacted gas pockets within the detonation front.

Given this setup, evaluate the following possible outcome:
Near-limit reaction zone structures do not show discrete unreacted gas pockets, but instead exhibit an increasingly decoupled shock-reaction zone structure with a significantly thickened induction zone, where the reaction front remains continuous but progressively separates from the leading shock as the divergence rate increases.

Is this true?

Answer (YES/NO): NO